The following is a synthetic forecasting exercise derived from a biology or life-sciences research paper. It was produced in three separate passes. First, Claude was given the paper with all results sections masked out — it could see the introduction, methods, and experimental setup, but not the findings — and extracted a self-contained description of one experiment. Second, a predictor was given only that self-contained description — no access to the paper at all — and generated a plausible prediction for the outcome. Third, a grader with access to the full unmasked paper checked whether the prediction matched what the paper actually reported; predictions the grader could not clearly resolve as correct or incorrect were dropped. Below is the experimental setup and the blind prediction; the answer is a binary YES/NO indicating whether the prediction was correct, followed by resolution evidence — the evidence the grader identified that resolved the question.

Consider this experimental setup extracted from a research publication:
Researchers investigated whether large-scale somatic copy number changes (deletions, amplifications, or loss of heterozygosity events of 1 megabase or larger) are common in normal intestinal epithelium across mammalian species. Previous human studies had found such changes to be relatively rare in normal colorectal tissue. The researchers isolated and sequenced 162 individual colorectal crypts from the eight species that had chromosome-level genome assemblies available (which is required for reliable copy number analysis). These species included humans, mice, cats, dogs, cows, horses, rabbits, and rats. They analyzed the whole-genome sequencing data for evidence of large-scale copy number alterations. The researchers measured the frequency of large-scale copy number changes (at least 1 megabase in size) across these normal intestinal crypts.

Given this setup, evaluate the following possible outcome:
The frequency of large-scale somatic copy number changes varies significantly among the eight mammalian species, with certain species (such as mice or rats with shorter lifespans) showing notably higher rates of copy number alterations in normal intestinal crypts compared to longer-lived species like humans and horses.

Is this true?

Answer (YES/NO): NO